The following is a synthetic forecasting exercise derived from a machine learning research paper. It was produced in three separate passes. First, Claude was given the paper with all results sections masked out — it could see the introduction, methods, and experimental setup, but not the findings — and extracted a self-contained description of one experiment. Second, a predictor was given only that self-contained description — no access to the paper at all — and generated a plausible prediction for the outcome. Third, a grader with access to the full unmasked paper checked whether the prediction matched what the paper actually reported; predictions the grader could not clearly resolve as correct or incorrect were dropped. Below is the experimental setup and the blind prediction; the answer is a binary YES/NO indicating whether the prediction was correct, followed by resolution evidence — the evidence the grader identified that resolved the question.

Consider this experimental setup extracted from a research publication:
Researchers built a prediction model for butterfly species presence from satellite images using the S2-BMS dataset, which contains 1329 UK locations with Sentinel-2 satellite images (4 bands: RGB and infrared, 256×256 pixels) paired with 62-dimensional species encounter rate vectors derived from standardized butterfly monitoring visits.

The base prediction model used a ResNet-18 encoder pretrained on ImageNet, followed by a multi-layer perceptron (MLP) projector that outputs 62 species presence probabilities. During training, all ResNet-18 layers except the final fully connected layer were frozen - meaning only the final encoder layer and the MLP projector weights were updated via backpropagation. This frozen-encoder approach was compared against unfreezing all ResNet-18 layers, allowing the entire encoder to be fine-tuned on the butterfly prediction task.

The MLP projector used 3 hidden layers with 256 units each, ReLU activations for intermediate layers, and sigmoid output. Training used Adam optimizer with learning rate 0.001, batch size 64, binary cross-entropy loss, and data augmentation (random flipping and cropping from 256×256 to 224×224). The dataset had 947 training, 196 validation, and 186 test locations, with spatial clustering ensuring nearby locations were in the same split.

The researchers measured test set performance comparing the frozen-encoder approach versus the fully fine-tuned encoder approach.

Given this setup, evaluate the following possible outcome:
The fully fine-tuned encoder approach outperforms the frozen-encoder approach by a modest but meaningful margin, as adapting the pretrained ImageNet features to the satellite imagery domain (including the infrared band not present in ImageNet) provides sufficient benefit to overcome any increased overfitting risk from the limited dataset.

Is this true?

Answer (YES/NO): NO